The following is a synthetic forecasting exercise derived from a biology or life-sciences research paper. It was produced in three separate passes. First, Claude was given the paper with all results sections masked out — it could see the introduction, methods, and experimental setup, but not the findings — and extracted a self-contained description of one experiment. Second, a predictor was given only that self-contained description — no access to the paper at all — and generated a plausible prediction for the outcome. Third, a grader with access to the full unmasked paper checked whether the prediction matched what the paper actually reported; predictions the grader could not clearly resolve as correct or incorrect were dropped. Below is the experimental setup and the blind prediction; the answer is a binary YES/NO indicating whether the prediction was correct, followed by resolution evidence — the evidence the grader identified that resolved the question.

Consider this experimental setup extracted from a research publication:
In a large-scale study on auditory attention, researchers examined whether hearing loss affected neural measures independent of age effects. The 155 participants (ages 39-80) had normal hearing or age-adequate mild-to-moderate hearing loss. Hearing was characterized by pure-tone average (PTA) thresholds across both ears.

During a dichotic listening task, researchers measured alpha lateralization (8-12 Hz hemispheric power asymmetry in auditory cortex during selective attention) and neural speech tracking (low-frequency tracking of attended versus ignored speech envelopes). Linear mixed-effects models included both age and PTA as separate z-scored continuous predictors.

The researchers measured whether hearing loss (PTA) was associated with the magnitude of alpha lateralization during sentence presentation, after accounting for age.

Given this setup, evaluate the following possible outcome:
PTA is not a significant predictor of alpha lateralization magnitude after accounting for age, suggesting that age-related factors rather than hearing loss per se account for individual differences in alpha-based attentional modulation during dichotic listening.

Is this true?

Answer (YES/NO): NO